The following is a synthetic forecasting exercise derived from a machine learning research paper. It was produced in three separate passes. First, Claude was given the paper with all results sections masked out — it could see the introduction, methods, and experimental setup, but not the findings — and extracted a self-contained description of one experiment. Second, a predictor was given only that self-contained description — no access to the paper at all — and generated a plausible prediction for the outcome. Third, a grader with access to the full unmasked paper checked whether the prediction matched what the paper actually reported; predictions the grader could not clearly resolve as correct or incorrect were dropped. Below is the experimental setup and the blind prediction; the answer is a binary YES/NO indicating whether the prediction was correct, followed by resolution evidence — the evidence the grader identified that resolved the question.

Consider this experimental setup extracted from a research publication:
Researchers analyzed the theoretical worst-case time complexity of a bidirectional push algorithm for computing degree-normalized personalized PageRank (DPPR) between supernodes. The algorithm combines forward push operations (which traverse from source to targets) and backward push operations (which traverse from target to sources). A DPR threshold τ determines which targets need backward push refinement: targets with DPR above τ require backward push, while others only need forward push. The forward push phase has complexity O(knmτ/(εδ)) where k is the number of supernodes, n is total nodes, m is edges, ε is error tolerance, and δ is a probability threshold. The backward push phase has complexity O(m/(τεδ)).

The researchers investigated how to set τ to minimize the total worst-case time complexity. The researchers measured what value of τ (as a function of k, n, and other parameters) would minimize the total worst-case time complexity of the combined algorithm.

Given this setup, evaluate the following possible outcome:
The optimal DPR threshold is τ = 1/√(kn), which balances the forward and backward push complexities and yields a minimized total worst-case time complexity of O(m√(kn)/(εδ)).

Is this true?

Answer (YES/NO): NO